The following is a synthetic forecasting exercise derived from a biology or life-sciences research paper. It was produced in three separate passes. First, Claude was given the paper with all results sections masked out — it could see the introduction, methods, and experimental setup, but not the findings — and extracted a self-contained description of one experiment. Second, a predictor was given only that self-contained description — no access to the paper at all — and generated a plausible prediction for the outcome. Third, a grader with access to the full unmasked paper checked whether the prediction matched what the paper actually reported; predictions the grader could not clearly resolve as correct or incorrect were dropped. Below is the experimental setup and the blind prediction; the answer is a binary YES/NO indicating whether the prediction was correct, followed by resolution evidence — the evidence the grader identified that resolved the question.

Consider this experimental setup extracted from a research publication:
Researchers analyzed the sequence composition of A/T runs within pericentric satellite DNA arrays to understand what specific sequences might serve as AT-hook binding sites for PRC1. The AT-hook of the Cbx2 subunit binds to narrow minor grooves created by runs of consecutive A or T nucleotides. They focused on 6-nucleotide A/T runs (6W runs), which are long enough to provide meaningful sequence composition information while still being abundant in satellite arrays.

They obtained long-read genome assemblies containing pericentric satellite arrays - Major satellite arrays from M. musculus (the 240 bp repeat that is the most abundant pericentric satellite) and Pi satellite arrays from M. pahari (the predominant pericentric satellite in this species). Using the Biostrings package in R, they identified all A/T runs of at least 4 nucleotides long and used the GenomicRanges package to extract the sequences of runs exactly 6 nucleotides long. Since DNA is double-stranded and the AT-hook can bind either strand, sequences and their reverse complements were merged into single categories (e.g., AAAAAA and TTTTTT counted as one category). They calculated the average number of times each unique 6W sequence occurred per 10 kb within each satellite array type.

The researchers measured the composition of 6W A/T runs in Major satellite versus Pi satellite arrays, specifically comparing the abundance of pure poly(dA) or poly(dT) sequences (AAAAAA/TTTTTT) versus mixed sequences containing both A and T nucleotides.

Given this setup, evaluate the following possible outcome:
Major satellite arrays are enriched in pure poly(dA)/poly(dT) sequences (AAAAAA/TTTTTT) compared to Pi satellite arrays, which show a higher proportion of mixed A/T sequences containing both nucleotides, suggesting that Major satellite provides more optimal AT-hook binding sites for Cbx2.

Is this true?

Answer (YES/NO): NO